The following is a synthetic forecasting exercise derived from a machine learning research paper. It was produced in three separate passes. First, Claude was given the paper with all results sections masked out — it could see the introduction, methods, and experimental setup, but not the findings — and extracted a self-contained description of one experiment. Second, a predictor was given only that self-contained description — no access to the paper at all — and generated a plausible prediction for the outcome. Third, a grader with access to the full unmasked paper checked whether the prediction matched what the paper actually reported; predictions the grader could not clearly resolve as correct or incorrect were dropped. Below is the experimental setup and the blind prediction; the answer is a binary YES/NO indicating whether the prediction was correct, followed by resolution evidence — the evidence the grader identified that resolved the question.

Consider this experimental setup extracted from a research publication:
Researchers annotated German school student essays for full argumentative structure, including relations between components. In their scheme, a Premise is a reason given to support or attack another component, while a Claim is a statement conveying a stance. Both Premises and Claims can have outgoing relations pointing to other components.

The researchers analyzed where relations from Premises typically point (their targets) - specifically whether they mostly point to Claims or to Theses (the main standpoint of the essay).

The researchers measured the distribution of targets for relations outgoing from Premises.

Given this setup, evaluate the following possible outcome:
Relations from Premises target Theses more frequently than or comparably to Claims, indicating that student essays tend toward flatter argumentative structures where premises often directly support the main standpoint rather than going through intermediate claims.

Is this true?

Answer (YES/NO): NO